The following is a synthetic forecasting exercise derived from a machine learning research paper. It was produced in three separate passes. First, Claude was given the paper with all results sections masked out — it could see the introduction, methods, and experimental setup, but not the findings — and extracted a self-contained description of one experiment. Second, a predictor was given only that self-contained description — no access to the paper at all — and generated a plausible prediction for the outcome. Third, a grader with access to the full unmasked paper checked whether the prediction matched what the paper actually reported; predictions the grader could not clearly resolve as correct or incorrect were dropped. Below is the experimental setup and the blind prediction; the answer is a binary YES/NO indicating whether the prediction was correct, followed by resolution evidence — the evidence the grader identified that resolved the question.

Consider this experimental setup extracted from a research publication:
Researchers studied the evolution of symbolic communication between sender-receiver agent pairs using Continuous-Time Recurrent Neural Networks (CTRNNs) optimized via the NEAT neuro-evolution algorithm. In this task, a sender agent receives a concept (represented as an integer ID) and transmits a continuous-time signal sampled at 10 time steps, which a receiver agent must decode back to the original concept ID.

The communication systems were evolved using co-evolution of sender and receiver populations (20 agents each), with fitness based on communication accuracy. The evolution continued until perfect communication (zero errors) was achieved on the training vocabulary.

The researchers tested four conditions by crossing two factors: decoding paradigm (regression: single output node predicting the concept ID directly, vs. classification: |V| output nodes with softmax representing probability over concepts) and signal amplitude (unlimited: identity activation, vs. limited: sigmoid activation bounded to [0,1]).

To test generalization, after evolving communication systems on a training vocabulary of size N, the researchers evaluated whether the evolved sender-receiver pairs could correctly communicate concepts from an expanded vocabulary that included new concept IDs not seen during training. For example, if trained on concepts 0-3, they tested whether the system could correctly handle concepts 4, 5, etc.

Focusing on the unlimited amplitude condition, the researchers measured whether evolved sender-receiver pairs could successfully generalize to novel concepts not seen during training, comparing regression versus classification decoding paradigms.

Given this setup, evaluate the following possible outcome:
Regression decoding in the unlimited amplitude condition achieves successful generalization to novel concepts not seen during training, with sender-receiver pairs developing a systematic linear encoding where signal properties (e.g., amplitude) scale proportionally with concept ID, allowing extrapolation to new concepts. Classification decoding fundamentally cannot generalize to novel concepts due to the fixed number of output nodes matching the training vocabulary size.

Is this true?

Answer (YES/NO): NO